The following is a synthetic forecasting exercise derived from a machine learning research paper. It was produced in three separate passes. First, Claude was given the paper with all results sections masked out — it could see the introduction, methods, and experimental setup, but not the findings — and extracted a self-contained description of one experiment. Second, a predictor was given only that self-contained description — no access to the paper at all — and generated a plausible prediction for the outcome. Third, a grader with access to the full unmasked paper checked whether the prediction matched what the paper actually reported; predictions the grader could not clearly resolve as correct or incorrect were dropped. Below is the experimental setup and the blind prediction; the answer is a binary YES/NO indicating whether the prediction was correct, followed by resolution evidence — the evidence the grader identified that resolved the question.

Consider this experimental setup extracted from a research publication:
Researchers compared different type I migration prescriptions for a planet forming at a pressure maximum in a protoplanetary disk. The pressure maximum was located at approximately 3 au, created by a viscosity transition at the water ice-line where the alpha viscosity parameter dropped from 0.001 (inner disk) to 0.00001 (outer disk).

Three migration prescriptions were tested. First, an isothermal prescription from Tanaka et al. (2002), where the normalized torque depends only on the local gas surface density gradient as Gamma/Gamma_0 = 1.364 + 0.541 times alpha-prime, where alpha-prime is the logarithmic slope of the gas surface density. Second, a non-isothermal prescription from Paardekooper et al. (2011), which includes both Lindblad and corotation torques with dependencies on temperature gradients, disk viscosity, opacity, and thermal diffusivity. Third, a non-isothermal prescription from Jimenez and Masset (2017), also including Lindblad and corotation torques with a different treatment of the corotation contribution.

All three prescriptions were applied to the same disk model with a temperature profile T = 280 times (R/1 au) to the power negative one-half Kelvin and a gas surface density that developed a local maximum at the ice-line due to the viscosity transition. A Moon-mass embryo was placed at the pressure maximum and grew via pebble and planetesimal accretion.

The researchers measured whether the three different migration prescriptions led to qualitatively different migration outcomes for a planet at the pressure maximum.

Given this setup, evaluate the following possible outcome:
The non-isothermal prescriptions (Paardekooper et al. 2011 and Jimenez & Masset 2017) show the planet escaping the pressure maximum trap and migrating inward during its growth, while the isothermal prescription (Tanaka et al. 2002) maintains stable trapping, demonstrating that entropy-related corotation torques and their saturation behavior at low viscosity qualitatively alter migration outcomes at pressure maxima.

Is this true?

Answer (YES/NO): NO